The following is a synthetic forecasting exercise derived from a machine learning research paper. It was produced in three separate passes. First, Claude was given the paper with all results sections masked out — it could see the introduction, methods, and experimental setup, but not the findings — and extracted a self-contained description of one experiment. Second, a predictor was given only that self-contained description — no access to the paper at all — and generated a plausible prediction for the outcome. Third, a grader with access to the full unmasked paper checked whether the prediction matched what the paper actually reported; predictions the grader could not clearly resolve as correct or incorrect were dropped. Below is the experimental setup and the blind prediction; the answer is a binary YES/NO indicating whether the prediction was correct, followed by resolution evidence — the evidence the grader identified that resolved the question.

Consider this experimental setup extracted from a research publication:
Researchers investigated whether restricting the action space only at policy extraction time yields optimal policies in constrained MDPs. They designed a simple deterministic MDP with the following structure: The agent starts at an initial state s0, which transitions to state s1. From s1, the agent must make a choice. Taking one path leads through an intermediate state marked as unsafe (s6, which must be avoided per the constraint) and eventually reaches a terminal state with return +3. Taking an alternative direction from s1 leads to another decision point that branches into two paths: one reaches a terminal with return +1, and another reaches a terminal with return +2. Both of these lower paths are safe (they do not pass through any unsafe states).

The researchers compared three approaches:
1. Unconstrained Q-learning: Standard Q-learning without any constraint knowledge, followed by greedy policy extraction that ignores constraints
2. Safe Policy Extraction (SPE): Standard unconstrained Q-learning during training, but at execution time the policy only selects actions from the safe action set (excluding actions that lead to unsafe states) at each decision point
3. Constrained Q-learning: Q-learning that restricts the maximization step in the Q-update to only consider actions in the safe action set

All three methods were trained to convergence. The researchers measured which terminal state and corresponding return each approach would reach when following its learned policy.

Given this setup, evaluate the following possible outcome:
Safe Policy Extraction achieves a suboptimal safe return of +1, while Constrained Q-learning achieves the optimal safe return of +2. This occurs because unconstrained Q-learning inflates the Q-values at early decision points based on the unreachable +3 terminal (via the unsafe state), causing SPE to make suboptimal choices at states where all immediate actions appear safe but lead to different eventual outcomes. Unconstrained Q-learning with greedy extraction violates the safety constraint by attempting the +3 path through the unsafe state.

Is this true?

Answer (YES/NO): YES